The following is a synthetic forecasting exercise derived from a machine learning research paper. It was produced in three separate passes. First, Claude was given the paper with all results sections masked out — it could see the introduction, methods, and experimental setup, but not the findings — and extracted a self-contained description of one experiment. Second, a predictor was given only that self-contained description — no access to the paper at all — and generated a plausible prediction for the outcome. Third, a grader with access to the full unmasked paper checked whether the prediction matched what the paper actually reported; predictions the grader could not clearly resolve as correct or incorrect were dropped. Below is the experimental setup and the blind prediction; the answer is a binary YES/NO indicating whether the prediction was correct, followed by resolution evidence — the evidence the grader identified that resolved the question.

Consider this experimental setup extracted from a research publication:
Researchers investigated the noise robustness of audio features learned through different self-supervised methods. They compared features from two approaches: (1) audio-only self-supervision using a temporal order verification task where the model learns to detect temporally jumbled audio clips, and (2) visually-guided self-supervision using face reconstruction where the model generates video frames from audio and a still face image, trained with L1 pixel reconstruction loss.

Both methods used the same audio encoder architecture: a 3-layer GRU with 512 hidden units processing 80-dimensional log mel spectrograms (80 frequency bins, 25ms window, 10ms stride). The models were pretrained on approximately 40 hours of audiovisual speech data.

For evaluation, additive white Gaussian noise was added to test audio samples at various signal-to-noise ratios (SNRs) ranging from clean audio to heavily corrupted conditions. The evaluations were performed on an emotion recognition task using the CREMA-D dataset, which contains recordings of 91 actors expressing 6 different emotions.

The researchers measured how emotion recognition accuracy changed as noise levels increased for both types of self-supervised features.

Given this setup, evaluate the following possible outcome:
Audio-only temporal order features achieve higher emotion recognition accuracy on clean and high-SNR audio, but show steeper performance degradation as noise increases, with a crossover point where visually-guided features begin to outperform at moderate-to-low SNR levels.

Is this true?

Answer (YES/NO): NO